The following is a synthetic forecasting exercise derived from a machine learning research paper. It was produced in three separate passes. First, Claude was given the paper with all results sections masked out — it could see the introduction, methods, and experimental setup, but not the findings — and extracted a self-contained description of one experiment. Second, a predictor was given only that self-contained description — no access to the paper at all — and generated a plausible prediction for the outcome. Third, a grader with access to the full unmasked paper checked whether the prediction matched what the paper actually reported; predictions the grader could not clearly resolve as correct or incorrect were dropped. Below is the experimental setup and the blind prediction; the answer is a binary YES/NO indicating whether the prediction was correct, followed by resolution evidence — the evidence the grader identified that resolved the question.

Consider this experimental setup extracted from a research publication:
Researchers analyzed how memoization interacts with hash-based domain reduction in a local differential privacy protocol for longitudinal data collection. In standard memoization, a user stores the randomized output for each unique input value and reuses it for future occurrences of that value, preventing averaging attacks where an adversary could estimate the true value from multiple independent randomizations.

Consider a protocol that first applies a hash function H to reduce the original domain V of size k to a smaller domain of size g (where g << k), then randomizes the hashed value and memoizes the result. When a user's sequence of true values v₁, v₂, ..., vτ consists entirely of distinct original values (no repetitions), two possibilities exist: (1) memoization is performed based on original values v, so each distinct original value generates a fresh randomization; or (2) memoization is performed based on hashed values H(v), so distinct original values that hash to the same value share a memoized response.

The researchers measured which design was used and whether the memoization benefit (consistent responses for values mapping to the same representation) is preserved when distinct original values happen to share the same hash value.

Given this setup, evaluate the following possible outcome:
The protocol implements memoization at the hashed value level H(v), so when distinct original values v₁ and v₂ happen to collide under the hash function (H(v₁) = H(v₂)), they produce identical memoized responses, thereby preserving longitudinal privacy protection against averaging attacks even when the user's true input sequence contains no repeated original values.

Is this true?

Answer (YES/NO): YES